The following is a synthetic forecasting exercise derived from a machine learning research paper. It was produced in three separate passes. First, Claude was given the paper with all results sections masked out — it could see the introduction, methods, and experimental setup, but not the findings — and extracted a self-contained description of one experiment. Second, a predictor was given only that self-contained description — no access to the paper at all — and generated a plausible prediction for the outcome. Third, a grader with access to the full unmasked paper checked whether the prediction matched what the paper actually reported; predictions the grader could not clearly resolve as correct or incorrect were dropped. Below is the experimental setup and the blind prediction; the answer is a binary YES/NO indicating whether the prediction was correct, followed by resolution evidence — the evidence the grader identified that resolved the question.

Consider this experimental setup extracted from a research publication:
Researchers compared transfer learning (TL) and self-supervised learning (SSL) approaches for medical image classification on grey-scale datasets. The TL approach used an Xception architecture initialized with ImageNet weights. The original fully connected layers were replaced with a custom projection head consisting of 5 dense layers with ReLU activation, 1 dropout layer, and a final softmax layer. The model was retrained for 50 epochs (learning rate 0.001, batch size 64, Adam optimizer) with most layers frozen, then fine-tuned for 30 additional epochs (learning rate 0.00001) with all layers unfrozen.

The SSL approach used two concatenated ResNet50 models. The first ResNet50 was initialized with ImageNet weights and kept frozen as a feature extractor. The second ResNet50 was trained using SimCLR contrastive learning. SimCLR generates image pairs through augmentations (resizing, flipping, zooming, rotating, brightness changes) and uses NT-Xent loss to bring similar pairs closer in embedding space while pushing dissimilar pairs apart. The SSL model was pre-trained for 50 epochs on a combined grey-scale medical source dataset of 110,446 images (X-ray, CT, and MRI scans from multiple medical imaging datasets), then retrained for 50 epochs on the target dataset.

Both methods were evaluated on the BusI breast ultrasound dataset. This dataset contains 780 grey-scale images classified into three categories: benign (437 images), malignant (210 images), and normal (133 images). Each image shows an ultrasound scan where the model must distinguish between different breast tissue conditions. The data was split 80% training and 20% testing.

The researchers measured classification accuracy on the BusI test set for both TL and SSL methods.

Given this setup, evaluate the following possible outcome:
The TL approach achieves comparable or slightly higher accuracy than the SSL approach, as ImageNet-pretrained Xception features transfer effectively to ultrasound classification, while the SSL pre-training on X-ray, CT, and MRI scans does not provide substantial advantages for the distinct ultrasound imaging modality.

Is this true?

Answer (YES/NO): NO